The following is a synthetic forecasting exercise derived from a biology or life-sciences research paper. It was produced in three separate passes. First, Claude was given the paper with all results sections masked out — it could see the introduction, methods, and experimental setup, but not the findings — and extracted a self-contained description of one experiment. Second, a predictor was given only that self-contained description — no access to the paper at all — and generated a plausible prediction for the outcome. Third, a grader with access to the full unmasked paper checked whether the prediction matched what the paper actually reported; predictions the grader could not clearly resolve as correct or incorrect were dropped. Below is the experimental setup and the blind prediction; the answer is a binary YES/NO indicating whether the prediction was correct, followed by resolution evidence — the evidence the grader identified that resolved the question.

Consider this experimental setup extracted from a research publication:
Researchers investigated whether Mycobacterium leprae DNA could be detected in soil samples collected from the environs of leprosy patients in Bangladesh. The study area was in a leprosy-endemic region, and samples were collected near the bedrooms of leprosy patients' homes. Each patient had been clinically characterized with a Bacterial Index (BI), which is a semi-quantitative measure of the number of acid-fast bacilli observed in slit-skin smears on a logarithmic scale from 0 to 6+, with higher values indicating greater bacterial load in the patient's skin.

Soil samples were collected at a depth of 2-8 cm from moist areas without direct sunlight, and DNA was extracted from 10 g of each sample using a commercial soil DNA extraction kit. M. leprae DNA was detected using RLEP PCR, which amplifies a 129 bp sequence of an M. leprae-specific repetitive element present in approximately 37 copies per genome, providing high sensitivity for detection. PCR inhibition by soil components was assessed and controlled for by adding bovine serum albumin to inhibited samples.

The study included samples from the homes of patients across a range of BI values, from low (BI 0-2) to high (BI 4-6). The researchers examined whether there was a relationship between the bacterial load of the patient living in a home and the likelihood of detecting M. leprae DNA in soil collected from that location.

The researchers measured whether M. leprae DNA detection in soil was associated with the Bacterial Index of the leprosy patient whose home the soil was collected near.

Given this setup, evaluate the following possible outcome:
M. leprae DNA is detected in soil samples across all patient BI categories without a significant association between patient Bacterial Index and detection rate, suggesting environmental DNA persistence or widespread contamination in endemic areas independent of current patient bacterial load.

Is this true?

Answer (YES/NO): NO